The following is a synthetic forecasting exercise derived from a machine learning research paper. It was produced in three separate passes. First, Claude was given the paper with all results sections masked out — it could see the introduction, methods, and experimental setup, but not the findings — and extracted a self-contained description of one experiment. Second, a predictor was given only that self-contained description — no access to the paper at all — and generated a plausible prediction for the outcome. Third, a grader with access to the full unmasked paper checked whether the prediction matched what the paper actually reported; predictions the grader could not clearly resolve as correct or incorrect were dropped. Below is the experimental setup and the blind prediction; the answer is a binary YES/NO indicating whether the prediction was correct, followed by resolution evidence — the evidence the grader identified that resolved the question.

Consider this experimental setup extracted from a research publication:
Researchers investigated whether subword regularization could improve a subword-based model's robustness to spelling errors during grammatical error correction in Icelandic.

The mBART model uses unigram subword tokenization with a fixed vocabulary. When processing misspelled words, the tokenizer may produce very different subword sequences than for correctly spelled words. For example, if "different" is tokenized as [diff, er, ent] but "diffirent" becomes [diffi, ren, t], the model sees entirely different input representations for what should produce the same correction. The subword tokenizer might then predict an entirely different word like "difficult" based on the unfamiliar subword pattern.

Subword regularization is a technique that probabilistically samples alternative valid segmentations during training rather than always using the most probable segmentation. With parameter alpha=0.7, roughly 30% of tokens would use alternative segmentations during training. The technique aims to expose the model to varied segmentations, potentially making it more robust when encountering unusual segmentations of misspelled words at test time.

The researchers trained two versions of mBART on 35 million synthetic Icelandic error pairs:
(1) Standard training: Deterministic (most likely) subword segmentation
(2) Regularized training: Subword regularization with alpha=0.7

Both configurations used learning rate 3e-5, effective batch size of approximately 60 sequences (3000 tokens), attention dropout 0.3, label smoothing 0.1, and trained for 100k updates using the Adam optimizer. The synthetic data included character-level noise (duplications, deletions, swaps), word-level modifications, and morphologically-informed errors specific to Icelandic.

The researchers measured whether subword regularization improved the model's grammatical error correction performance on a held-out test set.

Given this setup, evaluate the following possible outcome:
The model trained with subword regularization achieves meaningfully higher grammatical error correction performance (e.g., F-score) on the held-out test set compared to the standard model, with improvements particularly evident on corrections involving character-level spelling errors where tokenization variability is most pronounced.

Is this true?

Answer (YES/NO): NO